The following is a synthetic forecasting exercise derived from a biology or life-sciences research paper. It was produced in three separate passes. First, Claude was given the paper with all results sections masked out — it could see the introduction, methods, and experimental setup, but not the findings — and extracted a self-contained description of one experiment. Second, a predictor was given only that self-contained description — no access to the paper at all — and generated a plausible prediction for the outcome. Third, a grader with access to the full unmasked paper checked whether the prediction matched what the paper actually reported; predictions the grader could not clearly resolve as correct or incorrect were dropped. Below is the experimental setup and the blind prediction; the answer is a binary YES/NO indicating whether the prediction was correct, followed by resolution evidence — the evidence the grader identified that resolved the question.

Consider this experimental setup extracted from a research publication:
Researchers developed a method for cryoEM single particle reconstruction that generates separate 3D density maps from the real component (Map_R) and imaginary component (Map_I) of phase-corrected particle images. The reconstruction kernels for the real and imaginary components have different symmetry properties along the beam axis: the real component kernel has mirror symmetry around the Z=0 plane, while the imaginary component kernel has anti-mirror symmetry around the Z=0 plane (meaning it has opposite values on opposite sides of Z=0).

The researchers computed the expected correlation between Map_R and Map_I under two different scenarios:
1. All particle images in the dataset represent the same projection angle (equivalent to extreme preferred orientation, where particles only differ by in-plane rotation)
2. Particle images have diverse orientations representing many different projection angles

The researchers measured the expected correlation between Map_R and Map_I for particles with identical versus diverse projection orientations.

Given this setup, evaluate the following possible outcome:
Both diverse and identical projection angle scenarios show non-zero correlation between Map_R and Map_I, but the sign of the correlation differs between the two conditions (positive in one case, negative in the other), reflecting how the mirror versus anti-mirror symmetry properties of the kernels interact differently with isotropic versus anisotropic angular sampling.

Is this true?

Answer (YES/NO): NO